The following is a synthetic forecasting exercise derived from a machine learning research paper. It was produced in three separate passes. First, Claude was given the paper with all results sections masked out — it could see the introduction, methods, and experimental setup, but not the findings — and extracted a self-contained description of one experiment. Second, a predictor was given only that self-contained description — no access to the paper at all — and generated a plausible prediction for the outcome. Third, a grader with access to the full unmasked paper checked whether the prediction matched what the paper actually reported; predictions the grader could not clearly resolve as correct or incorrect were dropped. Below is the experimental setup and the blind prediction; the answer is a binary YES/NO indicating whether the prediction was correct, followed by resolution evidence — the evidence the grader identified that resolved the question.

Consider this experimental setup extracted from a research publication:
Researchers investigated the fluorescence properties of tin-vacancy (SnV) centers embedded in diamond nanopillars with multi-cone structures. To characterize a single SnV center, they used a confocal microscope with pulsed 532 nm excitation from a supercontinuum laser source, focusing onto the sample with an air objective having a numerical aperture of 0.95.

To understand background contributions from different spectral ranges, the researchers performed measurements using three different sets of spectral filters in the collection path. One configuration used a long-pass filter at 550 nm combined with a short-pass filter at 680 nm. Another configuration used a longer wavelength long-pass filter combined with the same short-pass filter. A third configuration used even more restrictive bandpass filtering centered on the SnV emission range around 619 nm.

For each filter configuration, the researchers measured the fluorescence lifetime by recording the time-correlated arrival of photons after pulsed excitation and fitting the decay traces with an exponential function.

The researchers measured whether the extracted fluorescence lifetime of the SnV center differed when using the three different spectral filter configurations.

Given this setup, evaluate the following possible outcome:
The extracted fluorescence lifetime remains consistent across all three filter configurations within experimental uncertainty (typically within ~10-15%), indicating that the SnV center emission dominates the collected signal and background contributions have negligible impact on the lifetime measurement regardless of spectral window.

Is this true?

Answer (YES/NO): YES